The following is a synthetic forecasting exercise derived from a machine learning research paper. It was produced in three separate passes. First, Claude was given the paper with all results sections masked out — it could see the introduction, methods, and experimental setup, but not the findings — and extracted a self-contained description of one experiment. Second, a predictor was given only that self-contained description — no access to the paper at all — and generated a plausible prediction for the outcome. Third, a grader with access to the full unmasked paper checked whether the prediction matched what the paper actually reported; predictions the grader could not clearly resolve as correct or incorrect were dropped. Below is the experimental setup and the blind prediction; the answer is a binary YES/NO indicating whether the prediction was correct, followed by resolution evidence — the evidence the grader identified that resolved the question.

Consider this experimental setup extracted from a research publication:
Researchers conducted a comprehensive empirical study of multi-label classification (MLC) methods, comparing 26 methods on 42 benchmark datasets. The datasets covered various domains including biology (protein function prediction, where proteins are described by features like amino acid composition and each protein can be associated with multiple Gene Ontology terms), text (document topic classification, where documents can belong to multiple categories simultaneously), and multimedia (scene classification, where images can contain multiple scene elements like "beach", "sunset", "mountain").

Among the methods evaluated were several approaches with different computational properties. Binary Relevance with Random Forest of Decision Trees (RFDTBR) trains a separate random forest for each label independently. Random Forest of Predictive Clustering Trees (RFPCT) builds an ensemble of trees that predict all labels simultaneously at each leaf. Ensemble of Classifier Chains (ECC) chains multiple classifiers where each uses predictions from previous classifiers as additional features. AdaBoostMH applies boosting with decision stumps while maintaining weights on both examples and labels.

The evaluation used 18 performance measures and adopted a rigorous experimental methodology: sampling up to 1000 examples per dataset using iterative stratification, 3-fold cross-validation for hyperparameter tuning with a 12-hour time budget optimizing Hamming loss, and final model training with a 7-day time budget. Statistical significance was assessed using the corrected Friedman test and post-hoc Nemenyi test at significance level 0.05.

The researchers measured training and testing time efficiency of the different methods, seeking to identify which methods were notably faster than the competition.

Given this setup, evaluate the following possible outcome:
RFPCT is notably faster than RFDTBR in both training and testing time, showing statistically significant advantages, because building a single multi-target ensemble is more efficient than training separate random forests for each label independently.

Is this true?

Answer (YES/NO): NO